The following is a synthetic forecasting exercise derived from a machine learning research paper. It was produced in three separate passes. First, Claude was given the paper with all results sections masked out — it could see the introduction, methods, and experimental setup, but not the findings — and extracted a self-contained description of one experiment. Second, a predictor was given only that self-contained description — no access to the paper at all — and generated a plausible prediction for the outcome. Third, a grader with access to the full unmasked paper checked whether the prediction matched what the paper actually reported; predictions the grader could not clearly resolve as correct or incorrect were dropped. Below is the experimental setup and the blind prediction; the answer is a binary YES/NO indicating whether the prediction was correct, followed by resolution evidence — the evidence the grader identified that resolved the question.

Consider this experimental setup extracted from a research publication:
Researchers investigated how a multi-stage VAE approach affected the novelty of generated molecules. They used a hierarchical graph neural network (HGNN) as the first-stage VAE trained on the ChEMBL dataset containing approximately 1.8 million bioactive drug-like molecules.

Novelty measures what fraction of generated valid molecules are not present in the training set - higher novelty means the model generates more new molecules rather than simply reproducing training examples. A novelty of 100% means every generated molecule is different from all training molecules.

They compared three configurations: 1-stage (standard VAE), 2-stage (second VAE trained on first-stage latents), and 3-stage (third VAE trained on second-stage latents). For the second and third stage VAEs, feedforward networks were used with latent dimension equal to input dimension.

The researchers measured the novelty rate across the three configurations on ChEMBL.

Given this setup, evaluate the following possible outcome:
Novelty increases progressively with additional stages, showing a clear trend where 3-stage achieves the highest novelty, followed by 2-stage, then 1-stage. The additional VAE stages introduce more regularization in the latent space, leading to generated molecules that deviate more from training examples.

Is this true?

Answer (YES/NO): NO